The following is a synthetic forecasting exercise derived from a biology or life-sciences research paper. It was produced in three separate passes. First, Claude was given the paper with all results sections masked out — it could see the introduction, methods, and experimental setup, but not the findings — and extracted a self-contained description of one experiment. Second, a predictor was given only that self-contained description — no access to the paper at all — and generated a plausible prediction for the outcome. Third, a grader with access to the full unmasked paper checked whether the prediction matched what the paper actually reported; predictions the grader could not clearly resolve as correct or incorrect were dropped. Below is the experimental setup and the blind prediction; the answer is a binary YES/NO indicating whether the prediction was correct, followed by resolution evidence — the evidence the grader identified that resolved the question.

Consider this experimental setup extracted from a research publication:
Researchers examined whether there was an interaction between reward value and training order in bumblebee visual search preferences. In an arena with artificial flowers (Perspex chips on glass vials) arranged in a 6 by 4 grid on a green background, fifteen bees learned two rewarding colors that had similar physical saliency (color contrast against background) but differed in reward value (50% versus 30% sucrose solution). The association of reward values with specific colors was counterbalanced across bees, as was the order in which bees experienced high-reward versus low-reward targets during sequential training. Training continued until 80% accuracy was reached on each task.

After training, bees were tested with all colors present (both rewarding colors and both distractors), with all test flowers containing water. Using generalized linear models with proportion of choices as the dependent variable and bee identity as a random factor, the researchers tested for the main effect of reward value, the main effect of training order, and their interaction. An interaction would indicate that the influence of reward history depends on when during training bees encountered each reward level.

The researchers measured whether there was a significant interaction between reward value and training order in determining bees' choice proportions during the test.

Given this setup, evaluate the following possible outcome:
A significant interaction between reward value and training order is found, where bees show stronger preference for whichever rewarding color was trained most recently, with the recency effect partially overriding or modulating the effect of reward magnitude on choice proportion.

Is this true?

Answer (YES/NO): YES